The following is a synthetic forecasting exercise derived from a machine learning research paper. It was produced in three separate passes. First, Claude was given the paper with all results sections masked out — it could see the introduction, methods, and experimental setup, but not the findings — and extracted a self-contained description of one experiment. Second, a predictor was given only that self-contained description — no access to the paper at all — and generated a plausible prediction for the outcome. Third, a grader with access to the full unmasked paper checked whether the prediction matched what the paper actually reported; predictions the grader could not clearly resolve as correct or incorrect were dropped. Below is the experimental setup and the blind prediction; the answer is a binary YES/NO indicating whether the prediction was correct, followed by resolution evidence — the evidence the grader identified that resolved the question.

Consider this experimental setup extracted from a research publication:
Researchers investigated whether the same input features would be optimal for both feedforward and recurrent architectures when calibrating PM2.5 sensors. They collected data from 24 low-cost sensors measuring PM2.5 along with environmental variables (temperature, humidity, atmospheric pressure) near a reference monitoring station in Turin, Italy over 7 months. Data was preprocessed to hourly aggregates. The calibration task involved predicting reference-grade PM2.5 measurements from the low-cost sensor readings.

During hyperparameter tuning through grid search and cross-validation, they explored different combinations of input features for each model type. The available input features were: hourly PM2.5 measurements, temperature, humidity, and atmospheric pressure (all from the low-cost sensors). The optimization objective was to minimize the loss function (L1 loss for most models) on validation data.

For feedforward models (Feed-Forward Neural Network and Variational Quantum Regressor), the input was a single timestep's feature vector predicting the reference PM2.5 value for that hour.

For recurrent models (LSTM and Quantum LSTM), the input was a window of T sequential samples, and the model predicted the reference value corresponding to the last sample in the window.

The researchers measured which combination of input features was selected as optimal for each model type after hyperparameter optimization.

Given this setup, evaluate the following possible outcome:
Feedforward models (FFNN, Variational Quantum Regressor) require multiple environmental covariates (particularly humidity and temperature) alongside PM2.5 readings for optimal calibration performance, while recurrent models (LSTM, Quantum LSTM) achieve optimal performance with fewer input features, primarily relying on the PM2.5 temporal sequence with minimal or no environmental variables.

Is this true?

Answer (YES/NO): YES